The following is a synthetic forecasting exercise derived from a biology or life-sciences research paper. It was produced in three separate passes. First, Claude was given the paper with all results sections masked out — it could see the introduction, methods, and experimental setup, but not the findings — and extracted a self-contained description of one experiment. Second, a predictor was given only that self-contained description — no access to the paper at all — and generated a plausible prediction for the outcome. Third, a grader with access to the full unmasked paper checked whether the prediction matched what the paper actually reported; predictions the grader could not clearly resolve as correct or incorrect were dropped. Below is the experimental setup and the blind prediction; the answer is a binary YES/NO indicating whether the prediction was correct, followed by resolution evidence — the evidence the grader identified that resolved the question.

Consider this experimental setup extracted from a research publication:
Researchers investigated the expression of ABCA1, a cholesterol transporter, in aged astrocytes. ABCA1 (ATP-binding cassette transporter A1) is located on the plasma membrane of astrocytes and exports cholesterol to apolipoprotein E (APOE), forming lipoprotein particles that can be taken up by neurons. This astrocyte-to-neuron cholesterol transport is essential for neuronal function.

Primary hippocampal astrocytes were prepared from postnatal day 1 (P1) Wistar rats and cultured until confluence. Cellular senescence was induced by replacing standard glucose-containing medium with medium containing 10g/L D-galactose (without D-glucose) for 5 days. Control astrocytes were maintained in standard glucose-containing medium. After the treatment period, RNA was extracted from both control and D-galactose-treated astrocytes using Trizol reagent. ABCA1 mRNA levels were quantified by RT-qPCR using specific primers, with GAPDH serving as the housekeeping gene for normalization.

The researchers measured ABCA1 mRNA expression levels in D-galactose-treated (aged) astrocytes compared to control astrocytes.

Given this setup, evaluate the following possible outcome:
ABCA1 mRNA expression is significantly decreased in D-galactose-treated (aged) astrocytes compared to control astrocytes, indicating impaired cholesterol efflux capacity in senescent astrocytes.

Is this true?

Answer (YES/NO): YES